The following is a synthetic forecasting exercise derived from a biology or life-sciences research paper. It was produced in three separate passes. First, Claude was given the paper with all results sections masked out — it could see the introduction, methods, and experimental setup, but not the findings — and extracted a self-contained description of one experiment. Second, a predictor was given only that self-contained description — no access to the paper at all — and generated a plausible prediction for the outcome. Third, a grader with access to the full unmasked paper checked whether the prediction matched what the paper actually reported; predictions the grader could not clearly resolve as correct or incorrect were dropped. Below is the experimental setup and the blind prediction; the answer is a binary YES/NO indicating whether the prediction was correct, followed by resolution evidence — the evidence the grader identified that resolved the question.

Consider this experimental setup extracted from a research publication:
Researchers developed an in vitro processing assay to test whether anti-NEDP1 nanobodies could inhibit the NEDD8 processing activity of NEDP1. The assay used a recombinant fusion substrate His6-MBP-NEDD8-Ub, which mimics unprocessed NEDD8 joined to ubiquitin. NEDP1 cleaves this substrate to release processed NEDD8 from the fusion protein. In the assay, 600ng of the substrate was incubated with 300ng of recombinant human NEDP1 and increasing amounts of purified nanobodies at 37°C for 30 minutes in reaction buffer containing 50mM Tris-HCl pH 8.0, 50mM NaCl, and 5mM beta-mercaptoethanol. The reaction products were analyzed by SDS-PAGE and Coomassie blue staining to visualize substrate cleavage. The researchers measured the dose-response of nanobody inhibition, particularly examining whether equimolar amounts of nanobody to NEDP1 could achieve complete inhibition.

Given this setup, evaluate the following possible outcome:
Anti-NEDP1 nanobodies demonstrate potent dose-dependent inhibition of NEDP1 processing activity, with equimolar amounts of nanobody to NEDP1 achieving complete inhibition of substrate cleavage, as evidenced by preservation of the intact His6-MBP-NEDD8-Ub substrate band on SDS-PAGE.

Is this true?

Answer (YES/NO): YES